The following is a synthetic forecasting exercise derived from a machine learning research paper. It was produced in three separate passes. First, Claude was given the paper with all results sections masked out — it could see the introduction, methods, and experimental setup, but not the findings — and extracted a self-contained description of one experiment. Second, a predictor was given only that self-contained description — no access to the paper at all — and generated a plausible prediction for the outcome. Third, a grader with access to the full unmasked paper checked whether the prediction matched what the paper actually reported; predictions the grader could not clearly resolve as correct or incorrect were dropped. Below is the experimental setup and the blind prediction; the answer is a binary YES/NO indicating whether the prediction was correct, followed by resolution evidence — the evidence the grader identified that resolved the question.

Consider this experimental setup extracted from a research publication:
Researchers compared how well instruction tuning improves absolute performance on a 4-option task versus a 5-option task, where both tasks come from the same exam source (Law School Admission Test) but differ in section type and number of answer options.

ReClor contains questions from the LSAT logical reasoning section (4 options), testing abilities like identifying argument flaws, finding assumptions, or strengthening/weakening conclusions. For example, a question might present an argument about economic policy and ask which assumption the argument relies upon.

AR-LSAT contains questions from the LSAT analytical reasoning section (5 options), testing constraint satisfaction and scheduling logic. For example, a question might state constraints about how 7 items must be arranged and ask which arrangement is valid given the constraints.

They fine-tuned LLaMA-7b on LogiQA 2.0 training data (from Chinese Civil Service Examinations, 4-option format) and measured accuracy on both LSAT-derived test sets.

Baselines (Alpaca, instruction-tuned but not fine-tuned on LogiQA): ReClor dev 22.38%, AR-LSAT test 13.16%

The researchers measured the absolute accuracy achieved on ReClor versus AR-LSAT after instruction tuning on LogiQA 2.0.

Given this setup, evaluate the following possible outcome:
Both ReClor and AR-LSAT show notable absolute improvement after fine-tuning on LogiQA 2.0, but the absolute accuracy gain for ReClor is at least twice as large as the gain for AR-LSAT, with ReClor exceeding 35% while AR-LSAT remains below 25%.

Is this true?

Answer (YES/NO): YES